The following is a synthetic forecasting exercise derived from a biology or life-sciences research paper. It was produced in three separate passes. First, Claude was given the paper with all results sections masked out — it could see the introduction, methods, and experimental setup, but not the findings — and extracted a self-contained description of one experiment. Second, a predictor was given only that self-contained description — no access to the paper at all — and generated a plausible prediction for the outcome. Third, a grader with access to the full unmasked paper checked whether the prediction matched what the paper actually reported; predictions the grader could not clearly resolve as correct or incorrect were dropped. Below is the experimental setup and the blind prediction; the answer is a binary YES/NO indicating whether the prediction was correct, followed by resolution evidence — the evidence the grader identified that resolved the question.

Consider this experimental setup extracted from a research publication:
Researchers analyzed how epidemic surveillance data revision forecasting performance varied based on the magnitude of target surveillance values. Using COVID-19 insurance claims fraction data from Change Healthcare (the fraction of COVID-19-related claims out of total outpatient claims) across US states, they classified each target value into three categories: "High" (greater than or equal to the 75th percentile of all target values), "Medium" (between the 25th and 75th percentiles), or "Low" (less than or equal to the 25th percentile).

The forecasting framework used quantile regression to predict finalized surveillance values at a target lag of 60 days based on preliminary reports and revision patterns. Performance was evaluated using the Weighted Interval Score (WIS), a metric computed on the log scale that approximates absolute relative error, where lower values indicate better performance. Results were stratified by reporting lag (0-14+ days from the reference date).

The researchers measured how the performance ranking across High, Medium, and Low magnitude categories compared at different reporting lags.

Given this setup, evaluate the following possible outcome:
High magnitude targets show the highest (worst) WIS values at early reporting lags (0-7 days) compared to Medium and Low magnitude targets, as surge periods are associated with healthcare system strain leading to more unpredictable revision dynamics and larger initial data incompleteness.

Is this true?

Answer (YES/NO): NO